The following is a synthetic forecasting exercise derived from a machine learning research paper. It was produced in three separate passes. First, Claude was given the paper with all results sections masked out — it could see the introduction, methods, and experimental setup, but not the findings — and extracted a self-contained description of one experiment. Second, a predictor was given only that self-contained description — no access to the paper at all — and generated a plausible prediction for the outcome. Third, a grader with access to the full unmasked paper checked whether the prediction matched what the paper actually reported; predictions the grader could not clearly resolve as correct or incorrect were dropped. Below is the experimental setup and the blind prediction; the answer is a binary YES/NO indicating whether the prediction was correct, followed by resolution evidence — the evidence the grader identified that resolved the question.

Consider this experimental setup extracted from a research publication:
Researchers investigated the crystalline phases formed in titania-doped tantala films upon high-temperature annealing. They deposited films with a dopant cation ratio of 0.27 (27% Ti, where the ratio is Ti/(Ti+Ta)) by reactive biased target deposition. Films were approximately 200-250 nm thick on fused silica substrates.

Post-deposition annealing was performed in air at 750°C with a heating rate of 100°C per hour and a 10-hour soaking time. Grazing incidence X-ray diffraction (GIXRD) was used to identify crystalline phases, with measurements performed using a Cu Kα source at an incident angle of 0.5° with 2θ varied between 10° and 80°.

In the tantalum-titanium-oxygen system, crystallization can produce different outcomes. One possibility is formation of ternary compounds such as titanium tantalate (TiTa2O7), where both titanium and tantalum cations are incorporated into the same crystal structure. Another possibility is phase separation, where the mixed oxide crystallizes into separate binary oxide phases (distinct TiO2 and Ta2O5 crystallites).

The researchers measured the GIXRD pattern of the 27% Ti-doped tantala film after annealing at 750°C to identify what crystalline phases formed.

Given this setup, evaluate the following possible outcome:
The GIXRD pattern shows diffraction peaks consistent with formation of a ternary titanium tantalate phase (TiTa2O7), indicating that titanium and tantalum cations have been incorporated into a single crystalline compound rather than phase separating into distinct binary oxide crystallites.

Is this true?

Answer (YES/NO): NO